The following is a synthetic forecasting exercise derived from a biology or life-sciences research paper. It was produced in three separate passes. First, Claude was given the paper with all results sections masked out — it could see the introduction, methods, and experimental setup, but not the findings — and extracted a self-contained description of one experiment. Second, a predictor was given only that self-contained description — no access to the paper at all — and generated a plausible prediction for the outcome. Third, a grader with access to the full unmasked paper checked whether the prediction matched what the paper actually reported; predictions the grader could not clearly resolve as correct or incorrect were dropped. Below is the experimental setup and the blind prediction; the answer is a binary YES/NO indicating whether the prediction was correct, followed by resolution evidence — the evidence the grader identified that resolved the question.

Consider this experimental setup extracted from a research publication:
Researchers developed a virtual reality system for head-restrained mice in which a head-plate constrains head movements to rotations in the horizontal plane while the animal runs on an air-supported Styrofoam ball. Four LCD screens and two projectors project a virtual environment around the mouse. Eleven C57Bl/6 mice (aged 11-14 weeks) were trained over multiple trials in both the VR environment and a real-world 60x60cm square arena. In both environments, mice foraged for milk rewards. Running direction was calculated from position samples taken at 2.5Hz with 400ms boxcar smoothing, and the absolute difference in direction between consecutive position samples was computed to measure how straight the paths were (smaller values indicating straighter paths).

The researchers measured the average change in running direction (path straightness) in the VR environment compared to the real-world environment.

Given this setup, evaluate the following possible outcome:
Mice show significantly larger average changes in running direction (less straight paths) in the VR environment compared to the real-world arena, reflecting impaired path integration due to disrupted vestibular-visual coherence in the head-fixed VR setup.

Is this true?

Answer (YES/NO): NO